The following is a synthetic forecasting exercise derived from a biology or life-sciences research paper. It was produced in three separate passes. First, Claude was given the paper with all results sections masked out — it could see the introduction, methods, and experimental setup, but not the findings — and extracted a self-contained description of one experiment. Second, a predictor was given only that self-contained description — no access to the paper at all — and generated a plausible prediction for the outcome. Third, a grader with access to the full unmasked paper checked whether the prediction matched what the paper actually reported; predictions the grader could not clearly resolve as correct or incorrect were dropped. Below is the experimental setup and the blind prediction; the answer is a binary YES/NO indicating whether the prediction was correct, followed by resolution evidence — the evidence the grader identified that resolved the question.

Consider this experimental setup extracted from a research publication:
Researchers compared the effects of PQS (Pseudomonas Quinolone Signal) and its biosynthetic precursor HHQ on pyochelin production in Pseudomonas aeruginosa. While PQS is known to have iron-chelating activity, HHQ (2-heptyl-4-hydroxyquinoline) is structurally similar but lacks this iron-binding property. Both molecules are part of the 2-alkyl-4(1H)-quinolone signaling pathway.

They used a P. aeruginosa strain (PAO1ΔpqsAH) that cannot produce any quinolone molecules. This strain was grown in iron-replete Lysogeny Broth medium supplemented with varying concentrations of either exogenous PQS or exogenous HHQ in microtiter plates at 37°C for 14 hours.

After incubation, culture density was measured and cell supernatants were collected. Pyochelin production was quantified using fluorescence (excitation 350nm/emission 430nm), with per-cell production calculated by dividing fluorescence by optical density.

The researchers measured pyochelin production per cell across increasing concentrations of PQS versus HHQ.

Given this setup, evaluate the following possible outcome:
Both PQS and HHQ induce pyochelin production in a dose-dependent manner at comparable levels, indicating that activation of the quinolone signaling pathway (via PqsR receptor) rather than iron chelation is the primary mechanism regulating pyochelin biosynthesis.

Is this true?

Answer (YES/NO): NO